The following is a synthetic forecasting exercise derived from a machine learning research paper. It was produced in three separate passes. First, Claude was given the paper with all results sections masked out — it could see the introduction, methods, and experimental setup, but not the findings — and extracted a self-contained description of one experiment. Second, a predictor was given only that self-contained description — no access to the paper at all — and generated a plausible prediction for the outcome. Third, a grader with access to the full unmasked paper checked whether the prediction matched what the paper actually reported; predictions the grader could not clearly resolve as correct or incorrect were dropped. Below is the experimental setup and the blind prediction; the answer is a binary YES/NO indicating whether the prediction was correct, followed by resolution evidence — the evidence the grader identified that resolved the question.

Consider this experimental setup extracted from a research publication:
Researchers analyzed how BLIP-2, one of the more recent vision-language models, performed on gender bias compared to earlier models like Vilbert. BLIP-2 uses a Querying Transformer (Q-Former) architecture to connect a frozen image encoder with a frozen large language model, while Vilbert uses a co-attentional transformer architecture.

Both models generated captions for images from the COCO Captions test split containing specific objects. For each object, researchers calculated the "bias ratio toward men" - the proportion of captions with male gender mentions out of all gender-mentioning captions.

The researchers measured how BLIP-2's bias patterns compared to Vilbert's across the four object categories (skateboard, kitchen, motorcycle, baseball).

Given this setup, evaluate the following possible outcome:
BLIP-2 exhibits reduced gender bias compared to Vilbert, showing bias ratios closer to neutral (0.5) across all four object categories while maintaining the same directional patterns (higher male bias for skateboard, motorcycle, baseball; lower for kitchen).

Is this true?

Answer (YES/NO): NO